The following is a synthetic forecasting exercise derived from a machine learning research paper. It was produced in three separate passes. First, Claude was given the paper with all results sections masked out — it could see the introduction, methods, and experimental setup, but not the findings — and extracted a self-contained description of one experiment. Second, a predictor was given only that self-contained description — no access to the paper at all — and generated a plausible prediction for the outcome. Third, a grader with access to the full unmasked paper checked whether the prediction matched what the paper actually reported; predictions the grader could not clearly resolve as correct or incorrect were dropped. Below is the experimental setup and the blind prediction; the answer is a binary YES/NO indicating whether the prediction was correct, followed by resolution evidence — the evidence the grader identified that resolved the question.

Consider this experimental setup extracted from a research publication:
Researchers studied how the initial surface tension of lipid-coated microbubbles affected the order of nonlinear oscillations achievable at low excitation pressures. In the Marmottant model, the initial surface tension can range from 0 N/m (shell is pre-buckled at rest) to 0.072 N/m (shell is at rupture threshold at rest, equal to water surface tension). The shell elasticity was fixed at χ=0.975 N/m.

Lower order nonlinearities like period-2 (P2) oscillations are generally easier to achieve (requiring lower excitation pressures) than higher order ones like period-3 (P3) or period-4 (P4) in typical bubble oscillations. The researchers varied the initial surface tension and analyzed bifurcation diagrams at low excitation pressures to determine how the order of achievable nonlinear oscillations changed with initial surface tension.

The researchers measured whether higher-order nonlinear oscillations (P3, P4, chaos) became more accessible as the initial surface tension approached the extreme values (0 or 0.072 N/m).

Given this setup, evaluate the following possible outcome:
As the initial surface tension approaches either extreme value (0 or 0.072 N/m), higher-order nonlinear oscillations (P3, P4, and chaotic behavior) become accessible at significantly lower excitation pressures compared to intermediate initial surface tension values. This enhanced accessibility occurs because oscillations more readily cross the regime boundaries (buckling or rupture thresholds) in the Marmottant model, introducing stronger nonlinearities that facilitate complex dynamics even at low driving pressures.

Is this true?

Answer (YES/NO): YES